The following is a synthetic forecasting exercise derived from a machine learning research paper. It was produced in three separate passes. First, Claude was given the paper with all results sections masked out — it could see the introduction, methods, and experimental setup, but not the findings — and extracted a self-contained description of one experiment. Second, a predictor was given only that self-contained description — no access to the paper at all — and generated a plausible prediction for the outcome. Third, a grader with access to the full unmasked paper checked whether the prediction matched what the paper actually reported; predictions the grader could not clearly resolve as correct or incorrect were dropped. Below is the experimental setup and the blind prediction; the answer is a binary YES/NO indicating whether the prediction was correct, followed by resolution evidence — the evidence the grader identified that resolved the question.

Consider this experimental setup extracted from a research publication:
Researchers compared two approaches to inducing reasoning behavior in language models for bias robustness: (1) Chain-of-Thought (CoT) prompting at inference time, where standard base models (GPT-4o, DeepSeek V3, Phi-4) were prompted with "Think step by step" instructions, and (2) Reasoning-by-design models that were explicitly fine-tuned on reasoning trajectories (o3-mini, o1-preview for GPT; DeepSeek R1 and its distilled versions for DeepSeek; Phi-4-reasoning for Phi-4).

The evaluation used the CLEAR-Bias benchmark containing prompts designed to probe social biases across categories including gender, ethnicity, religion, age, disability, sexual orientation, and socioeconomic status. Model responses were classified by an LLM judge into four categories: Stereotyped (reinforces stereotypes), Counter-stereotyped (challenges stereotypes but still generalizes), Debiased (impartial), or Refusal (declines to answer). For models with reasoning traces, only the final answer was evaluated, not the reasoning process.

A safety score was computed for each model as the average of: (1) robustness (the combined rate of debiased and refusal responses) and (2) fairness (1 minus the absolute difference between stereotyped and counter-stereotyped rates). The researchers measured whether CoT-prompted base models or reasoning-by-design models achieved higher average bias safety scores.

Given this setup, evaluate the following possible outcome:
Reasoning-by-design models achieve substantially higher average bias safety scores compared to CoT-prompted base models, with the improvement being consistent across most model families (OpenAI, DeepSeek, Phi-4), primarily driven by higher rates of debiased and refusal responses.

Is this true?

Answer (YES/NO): NO